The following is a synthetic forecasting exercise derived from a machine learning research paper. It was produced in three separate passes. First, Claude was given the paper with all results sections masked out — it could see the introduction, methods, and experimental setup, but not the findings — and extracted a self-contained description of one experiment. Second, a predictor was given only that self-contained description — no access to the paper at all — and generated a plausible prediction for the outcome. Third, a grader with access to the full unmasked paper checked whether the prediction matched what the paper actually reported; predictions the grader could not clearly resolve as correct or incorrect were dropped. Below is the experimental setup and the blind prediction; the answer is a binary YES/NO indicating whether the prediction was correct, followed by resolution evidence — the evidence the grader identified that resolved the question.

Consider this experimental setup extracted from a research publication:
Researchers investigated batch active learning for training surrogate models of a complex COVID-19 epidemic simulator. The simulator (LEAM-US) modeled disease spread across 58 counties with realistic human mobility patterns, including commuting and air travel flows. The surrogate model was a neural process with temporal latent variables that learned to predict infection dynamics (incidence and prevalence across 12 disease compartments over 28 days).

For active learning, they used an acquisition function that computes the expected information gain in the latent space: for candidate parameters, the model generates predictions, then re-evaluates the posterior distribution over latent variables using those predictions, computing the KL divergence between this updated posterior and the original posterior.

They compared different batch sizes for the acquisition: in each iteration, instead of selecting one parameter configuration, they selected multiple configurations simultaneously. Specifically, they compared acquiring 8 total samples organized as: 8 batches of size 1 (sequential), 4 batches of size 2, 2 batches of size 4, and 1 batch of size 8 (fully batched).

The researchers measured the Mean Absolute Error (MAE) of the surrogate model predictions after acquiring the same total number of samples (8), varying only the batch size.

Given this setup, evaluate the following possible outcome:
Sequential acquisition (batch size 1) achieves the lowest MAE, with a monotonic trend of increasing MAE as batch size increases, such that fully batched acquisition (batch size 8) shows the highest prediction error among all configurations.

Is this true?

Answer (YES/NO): NO